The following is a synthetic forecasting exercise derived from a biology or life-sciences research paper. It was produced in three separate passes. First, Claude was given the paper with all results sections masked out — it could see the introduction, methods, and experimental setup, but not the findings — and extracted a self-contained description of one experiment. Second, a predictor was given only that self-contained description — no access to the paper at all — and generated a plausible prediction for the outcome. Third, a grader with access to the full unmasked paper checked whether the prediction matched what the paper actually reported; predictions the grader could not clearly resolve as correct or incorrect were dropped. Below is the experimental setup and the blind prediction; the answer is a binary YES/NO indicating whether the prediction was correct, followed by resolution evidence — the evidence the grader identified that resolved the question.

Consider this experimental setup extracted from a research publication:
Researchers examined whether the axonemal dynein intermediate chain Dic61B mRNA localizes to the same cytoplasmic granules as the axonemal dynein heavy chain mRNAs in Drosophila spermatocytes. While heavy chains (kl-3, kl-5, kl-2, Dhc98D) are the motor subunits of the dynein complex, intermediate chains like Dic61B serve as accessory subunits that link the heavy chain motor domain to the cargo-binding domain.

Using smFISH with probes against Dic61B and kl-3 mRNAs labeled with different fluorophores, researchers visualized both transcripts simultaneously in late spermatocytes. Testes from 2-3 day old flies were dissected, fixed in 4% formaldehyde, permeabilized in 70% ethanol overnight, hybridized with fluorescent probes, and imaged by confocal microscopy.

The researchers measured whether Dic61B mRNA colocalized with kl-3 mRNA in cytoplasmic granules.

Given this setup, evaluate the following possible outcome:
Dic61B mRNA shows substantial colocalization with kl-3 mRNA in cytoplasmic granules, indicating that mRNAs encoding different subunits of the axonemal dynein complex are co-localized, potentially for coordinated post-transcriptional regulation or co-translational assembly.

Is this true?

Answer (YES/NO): NO